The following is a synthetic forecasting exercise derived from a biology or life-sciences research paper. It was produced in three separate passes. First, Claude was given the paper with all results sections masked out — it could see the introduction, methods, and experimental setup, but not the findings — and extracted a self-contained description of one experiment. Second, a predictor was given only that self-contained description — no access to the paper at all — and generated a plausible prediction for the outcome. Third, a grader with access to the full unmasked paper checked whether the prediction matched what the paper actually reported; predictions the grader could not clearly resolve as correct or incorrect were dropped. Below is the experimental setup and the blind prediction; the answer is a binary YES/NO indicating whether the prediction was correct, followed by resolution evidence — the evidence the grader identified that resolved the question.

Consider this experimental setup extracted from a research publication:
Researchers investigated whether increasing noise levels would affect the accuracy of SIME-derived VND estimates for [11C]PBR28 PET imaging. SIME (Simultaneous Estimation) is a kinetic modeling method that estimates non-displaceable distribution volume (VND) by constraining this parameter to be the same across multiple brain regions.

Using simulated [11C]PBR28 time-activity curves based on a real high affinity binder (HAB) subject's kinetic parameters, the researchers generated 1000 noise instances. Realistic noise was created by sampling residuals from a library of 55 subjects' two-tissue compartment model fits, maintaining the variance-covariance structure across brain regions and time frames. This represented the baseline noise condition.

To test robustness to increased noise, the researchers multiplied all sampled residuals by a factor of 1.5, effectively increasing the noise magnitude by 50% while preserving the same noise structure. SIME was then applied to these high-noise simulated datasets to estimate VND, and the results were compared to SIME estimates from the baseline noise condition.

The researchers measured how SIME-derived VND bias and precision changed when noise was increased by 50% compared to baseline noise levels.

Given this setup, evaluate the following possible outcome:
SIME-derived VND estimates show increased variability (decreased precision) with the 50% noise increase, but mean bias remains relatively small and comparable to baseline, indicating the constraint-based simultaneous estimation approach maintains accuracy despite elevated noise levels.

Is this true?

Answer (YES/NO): YES